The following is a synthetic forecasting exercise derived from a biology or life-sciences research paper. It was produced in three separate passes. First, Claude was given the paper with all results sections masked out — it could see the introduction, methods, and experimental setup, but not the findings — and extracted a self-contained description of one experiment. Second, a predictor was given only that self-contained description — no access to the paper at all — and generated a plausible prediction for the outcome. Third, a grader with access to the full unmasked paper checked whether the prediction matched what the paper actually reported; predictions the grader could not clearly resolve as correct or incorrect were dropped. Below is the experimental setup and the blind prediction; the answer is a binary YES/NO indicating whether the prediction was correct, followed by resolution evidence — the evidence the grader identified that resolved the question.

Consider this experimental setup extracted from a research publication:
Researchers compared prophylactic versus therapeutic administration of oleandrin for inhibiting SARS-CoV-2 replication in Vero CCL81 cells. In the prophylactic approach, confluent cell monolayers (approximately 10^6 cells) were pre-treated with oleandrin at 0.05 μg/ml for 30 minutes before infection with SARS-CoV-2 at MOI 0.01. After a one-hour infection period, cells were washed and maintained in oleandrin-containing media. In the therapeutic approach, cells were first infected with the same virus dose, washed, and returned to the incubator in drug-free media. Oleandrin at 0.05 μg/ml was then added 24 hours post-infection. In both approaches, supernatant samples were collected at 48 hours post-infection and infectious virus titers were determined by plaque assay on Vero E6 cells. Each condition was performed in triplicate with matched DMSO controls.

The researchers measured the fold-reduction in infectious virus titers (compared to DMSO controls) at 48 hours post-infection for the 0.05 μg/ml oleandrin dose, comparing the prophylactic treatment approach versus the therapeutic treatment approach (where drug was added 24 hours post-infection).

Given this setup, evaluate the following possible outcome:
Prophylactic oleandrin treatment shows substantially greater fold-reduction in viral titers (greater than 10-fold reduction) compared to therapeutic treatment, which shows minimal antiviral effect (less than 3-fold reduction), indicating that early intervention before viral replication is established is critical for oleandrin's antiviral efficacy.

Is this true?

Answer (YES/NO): NO